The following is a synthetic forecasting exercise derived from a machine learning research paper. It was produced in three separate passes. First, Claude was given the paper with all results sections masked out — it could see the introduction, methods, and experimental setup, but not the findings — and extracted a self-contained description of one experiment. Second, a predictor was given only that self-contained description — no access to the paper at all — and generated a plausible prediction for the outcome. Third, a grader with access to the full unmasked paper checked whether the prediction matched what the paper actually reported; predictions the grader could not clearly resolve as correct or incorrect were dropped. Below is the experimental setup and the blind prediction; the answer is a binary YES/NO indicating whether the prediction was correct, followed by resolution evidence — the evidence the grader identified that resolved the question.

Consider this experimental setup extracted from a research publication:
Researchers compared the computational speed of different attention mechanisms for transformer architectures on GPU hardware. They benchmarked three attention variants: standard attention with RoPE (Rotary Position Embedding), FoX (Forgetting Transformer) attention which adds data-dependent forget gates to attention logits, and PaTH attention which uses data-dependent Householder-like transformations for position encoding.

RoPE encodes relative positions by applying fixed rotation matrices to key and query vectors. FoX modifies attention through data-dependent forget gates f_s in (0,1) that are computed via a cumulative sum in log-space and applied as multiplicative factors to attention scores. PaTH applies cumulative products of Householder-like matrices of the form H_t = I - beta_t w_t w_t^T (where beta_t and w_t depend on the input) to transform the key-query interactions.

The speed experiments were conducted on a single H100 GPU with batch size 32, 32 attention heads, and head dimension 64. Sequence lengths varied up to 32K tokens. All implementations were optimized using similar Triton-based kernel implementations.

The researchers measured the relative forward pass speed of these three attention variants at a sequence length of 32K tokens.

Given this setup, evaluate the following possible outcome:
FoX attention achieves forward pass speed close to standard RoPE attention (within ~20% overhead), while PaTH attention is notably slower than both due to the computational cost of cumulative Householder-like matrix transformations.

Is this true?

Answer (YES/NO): NO